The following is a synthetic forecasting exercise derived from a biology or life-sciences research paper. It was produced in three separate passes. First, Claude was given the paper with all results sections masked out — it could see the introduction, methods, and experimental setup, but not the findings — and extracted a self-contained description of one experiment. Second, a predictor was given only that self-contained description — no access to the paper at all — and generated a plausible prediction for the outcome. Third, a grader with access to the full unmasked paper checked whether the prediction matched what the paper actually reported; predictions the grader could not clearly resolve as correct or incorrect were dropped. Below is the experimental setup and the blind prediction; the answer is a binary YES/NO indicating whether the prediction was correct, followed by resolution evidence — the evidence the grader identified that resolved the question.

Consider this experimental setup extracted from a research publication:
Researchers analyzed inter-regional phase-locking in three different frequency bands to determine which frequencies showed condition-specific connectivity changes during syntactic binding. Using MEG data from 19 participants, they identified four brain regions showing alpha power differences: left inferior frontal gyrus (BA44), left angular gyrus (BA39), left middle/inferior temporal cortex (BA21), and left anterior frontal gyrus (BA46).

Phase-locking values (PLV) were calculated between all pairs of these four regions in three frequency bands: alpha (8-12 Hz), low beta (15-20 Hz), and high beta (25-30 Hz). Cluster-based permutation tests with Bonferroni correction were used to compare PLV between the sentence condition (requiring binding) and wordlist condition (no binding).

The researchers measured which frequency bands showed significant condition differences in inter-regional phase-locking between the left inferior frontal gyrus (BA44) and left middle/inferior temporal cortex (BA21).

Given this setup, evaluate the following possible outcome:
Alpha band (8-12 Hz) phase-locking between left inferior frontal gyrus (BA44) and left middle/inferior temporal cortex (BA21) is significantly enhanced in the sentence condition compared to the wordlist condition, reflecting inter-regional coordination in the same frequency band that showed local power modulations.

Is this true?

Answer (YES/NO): NO